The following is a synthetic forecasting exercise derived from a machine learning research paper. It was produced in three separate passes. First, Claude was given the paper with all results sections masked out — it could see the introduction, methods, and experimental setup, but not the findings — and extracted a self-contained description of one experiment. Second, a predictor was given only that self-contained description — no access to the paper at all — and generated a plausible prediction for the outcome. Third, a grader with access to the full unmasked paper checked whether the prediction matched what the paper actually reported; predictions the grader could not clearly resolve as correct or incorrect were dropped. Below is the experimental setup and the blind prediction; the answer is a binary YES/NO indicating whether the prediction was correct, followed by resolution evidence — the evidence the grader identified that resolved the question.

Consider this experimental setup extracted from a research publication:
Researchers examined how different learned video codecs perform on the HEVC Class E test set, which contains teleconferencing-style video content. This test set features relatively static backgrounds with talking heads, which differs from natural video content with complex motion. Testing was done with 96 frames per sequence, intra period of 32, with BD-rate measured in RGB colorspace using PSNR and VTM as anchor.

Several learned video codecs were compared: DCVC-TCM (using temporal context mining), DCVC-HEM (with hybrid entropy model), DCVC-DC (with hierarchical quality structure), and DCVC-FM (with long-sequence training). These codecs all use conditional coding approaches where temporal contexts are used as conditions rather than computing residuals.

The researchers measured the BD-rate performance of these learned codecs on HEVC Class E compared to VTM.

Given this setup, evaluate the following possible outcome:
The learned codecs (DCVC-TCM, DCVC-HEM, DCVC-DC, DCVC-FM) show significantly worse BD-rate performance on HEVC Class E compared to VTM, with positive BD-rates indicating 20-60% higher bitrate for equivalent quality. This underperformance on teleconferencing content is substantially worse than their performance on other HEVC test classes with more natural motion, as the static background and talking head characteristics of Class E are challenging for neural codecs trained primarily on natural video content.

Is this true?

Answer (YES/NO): NO